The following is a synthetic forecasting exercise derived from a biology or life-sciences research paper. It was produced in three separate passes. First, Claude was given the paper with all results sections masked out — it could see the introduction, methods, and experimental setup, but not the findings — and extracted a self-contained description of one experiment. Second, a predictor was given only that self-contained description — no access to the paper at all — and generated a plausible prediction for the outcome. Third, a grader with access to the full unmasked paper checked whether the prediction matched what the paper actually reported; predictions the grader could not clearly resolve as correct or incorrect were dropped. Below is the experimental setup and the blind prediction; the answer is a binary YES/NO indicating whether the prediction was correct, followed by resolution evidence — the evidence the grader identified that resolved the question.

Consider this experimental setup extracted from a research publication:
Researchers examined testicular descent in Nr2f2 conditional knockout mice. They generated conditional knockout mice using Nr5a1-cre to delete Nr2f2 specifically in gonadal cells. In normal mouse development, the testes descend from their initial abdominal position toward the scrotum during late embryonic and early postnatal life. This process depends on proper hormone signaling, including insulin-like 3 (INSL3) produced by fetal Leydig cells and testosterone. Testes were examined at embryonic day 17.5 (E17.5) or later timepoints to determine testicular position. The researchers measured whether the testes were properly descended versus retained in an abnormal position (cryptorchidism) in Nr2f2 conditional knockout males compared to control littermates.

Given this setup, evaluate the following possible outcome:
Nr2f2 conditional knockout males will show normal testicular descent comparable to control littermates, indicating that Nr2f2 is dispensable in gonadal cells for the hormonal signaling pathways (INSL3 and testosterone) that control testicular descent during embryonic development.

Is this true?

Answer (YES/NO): NO